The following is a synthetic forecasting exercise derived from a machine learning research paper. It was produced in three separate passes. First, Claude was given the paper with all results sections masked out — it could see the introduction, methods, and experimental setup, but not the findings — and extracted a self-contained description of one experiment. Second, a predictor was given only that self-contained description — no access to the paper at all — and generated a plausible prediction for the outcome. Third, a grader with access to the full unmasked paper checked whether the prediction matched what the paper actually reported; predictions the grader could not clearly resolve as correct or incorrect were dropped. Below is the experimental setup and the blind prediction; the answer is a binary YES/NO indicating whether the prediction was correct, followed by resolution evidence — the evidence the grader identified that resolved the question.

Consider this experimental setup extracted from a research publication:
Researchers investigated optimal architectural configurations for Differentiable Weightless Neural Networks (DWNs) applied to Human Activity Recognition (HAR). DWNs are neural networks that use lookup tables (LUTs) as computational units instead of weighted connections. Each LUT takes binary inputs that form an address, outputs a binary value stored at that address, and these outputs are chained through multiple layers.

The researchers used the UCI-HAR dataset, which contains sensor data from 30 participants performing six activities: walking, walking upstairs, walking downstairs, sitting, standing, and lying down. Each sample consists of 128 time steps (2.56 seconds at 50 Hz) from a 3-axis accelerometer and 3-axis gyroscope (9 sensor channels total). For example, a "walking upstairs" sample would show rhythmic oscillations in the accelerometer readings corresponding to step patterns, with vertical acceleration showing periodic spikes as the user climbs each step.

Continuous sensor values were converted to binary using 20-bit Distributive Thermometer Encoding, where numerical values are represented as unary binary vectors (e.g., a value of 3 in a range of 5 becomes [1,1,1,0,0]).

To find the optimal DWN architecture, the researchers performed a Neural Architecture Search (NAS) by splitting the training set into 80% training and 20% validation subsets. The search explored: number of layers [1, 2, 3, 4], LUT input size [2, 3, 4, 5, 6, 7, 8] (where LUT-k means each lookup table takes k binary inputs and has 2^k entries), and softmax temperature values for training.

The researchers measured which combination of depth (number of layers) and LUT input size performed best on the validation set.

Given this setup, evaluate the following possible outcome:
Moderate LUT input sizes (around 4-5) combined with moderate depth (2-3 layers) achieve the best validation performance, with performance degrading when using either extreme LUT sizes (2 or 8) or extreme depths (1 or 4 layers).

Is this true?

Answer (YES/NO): NO